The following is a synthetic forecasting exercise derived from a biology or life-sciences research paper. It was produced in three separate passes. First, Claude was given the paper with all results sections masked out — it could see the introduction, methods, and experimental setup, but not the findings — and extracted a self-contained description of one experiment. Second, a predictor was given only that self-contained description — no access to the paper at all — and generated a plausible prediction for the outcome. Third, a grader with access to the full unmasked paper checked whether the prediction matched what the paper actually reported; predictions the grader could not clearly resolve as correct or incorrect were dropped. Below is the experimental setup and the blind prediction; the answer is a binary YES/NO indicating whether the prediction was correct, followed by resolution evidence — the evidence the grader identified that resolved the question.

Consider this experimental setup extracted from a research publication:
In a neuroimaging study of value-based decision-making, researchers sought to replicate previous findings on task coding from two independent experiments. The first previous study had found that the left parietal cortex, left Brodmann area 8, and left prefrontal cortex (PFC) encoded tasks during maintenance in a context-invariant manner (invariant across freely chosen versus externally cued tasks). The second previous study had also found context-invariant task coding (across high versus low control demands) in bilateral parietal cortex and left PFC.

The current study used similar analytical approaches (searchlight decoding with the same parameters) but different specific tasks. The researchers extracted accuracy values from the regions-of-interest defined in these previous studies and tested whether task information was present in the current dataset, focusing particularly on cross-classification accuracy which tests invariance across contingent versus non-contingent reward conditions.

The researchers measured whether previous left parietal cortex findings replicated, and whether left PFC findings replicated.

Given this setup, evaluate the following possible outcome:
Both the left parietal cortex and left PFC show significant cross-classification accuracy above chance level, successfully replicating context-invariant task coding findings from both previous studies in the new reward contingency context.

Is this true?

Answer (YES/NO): NO